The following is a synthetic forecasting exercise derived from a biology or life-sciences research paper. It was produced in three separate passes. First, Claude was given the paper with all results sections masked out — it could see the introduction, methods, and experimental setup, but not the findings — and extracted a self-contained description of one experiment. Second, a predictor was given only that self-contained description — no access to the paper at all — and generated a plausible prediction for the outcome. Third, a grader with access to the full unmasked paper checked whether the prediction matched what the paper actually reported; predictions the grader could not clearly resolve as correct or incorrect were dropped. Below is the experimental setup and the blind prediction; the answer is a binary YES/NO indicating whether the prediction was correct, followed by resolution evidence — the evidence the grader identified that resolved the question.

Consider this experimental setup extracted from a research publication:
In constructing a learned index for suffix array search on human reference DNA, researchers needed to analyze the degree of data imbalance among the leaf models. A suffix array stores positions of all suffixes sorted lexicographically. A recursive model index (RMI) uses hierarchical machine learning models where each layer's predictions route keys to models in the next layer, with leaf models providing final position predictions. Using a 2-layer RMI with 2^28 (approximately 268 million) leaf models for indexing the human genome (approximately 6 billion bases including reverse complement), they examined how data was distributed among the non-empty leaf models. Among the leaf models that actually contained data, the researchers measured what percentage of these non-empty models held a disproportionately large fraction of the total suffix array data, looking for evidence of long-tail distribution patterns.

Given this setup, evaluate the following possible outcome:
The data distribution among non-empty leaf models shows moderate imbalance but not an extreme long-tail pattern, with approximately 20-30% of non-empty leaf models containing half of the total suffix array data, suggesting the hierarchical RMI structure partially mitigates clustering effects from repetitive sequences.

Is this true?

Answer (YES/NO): NO